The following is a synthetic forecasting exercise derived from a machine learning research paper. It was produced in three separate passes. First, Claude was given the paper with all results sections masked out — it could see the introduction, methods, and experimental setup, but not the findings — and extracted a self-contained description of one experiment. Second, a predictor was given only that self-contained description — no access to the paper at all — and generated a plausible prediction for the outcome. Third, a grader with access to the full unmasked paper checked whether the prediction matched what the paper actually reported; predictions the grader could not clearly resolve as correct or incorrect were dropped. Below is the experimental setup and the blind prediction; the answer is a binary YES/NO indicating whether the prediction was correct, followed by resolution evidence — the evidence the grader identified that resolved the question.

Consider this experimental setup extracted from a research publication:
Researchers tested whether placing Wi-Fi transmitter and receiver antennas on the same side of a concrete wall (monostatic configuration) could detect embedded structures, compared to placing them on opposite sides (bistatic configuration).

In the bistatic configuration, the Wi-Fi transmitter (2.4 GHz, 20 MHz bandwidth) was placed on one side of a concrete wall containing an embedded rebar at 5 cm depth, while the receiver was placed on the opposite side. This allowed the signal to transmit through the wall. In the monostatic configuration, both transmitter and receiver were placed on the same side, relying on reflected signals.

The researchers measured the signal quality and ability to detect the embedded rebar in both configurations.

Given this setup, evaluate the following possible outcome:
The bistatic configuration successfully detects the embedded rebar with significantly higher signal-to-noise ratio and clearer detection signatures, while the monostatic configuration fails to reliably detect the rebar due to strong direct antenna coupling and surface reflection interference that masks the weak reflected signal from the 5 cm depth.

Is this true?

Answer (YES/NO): NO